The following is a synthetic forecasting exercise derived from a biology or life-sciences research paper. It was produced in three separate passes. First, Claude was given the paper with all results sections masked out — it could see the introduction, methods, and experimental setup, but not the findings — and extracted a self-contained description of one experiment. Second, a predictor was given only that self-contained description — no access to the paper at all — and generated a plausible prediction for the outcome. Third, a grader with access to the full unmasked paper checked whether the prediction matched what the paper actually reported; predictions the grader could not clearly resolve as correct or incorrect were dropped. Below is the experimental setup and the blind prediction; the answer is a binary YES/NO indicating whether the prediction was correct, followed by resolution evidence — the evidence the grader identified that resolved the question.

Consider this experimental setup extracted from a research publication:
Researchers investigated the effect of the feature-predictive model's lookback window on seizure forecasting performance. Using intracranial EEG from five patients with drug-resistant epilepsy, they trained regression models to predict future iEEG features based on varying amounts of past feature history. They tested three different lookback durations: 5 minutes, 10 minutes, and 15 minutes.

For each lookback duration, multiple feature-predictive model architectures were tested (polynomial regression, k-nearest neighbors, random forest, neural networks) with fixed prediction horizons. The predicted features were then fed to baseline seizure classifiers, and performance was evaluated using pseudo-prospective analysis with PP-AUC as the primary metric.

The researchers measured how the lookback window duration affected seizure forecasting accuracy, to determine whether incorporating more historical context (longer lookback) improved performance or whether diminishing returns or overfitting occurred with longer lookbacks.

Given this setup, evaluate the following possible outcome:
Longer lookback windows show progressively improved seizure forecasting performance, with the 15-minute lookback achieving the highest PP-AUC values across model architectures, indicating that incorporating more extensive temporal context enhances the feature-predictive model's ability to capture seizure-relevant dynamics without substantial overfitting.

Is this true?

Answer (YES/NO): NO